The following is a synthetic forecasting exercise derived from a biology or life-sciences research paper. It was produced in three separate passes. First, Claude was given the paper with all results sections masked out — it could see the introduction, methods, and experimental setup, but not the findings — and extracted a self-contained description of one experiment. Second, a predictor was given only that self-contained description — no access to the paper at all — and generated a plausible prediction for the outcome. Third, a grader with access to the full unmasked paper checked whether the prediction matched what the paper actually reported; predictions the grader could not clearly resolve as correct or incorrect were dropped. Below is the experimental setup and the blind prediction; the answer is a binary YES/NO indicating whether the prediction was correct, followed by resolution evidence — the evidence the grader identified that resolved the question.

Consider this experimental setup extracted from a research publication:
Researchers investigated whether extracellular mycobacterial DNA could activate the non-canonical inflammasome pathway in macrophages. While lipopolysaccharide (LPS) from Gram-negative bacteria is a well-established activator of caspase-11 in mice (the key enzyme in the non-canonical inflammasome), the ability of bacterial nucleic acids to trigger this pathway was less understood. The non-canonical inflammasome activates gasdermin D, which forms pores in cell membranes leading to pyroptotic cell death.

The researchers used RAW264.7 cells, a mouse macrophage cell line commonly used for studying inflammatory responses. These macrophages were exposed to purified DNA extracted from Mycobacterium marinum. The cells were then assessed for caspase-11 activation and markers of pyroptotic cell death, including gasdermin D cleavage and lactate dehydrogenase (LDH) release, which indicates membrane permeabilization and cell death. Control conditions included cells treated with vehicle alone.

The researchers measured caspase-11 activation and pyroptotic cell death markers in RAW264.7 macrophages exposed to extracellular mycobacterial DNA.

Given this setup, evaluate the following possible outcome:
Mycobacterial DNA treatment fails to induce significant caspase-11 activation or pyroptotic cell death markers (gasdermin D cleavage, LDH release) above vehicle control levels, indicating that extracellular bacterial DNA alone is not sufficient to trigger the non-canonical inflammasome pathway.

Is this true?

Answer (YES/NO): NO